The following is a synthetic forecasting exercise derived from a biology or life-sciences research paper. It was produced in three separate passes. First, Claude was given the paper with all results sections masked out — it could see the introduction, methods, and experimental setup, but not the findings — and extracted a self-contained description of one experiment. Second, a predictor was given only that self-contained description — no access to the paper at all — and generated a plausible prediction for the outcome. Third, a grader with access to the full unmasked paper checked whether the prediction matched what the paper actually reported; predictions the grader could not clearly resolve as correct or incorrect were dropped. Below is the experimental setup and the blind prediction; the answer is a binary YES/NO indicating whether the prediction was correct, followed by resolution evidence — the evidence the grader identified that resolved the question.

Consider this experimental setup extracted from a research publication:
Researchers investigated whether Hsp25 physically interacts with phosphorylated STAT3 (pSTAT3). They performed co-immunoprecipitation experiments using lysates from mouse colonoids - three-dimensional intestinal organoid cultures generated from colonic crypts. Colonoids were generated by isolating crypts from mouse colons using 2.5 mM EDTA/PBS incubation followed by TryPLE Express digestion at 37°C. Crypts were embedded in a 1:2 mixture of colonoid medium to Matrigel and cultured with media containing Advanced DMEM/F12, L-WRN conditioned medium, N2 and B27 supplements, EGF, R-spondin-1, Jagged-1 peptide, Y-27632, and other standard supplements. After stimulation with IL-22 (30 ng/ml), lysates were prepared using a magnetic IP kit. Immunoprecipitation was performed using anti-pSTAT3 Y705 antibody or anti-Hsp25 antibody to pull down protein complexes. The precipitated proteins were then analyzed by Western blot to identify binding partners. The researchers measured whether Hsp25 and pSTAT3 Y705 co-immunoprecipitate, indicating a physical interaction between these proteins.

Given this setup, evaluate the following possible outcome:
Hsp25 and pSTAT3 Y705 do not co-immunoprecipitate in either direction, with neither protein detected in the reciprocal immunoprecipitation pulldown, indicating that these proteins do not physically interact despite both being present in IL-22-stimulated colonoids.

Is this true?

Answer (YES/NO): NO